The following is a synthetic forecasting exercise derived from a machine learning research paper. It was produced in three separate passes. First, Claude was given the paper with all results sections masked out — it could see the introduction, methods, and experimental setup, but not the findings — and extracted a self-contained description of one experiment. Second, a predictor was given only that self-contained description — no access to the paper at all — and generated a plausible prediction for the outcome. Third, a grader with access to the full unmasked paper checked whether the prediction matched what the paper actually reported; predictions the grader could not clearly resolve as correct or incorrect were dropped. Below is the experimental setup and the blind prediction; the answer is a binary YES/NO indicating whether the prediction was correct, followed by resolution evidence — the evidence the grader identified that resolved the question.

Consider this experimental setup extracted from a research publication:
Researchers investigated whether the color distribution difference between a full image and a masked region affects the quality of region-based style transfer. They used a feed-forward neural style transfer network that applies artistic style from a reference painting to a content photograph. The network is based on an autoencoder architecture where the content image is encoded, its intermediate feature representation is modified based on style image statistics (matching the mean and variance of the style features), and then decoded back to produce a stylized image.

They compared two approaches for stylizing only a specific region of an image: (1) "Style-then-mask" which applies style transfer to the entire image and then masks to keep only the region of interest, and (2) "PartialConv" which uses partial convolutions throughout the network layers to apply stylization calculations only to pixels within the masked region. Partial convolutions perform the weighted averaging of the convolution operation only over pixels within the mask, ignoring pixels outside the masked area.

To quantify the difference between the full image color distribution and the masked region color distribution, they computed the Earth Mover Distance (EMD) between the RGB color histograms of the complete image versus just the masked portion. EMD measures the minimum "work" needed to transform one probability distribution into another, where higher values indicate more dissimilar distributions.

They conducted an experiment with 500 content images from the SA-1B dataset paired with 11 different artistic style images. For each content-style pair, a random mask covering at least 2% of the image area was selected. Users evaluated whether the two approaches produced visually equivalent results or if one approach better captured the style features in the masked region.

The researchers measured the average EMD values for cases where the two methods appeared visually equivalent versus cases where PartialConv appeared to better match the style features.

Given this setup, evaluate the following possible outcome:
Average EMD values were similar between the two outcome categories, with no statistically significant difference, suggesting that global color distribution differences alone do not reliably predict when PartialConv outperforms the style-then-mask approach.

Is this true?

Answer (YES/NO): NO